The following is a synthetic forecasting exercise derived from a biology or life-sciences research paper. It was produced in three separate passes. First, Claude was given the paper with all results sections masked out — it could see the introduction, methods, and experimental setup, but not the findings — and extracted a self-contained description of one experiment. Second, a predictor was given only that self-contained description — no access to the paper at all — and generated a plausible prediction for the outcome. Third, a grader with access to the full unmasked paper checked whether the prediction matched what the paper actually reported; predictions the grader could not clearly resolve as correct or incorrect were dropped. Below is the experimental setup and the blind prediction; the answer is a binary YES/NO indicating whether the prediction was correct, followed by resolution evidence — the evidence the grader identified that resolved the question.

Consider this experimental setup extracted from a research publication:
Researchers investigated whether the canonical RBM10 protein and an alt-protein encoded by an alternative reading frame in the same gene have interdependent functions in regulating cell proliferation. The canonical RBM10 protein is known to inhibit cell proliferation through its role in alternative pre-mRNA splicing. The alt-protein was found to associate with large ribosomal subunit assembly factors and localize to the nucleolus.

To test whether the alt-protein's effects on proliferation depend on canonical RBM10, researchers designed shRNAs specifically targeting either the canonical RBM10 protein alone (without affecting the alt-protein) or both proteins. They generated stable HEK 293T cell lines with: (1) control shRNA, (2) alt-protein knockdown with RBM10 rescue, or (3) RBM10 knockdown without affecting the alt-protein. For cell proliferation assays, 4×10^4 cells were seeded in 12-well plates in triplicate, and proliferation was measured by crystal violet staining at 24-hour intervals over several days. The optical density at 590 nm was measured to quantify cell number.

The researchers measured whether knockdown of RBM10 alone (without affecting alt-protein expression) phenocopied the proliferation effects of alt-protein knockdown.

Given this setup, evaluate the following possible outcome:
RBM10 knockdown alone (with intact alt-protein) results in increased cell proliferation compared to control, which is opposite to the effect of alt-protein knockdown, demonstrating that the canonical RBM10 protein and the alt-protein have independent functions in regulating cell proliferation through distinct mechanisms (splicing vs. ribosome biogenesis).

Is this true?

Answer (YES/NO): NO